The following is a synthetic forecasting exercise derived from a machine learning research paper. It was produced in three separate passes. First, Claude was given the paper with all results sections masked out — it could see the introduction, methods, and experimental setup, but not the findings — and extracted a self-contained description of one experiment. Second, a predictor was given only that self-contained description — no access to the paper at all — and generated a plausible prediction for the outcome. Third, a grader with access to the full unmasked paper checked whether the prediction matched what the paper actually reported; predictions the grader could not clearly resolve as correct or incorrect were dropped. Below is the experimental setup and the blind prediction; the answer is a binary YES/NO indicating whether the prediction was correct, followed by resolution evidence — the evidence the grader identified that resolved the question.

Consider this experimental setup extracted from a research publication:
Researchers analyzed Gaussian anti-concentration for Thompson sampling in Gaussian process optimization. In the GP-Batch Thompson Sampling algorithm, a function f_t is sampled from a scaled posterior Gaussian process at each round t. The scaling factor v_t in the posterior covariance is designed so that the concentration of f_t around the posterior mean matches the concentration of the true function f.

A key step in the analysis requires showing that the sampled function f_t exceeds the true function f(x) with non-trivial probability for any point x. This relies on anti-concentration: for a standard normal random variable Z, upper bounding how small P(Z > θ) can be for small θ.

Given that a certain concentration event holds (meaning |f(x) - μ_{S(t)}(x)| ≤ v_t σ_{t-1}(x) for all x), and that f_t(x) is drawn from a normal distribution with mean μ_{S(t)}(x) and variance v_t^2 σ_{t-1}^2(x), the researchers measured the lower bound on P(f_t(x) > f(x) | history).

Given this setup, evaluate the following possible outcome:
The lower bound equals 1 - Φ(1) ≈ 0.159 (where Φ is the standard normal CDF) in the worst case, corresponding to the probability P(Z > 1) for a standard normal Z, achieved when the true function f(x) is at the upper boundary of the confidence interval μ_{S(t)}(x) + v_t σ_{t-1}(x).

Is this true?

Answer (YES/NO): NO